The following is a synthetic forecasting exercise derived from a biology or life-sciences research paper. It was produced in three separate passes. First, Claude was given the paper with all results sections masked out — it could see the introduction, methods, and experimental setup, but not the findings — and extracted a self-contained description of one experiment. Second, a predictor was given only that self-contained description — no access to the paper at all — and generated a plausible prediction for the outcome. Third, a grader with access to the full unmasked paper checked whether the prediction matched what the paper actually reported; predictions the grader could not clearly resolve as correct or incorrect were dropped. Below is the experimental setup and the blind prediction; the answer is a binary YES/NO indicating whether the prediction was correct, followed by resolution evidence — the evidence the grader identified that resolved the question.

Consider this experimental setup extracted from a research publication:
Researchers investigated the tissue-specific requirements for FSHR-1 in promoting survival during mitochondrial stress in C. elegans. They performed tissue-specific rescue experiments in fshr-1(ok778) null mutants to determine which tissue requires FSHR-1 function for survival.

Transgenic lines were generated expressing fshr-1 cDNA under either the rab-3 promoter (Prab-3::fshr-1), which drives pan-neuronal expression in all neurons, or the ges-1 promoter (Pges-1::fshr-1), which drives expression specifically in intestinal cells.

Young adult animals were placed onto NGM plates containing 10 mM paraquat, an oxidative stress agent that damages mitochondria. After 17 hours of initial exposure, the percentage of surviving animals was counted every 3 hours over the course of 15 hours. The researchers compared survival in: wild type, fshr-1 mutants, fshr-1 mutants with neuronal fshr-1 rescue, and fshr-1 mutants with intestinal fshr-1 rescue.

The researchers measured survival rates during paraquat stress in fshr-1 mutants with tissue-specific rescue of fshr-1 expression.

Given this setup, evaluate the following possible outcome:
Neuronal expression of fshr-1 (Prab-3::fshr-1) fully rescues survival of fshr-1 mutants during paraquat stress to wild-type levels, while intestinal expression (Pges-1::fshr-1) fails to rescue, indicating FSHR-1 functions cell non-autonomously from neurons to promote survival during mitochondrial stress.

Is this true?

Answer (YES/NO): NO